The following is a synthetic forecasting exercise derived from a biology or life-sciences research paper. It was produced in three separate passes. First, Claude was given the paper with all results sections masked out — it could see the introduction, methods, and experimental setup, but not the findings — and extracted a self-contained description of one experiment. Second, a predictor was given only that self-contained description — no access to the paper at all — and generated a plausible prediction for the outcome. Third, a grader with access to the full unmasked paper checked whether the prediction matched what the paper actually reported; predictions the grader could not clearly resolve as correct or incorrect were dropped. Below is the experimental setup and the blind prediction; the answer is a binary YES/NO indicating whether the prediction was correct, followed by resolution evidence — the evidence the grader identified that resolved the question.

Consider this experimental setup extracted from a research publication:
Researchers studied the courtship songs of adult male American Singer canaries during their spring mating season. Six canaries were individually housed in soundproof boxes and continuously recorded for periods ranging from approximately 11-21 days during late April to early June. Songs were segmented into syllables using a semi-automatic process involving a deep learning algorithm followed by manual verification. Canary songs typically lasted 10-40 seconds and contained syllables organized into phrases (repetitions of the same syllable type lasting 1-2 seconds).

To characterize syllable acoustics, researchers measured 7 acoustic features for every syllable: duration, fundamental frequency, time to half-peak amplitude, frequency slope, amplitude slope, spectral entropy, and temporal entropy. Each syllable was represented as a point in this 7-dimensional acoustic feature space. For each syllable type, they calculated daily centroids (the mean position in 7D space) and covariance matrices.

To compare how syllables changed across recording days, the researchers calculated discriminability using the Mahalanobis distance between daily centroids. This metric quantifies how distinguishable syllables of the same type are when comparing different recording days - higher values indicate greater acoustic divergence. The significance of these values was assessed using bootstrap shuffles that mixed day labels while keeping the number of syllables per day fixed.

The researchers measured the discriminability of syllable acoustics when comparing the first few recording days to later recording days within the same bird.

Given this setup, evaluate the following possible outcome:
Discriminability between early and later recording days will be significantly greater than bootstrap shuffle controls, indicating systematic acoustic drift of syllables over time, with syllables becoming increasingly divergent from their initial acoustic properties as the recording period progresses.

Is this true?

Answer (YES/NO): YES